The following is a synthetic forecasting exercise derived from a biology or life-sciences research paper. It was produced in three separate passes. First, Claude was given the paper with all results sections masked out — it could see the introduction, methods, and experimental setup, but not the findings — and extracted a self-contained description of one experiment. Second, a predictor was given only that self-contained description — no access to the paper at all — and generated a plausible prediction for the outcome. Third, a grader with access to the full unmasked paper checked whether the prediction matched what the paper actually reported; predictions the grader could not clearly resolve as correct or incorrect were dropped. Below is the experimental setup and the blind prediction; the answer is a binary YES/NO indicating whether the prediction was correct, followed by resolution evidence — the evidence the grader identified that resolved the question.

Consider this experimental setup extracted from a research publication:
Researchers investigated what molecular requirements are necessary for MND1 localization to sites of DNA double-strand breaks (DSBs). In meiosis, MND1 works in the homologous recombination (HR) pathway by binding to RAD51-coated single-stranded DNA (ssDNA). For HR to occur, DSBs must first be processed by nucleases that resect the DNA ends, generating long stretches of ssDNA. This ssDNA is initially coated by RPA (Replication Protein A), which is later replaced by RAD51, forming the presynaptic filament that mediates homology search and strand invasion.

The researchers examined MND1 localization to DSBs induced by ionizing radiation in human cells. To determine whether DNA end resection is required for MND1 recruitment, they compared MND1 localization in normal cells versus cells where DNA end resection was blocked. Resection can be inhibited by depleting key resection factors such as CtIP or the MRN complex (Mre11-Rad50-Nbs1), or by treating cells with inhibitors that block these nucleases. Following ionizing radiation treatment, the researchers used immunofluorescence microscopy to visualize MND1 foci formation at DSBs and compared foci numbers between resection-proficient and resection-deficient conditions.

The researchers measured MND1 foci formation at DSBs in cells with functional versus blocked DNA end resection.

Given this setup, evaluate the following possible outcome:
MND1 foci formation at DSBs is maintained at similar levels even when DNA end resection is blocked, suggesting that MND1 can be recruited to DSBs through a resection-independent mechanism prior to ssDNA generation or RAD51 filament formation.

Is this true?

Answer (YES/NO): NO